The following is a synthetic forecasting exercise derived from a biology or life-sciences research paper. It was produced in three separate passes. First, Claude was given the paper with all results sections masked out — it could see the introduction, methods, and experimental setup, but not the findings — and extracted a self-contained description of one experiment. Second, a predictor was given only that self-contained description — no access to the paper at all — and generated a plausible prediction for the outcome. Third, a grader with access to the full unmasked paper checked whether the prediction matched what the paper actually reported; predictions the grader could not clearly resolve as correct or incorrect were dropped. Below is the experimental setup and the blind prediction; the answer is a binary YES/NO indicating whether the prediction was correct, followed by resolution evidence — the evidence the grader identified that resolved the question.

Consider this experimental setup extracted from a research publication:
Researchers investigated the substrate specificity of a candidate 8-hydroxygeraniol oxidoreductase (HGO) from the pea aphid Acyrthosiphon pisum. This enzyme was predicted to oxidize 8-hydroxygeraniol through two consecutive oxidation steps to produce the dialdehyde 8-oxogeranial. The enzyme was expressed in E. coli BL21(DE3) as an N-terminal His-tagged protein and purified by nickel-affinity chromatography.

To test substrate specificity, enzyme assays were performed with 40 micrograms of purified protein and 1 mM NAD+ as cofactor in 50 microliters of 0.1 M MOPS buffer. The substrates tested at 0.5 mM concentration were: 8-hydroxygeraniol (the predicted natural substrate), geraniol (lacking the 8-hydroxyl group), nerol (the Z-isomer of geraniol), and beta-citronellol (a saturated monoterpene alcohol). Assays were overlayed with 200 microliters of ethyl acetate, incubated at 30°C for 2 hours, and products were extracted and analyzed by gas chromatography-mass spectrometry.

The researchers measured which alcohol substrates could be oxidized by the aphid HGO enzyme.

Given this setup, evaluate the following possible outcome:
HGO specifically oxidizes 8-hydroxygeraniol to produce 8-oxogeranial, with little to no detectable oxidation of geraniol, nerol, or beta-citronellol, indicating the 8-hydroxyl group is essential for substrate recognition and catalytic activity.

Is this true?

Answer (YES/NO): NO